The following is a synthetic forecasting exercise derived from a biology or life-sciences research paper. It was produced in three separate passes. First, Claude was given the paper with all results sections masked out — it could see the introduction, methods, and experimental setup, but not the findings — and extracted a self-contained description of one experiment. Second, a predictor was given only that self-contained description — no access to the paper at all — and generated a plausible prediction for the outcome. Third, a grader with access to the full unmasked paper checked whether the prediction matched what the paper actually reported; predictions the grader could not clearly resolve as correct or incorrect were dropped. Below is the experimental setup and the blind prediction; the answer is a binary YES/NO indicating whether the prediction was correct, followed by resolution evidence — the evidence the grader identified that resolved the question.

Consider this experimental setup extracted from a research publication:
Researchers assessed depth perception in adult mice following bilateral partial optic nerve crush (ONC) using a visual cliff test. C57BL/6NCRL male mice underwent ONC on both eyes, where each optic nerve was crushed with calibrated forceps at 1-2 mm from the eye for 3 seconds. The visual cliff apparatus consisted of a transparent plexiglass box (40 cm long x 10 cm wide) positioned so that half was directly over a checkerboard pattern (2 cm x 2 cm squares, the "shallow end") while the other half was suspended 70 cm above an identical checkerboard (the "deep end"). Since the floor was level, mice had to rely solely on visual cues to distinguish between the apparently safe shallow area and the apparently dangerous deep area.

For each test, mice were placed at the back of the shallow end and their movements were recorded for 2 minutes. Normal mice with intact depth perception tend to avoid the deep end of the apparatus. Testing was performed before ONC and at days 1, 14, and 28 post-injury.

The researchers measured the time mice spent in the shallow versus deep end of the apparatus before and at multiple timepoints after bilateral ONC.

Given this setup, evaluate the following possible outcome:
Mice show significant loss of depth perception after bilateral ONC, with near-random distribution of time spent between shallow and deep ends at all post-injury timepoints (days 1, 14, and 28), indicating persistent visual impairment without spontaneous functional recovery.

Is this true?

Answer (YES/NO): YES